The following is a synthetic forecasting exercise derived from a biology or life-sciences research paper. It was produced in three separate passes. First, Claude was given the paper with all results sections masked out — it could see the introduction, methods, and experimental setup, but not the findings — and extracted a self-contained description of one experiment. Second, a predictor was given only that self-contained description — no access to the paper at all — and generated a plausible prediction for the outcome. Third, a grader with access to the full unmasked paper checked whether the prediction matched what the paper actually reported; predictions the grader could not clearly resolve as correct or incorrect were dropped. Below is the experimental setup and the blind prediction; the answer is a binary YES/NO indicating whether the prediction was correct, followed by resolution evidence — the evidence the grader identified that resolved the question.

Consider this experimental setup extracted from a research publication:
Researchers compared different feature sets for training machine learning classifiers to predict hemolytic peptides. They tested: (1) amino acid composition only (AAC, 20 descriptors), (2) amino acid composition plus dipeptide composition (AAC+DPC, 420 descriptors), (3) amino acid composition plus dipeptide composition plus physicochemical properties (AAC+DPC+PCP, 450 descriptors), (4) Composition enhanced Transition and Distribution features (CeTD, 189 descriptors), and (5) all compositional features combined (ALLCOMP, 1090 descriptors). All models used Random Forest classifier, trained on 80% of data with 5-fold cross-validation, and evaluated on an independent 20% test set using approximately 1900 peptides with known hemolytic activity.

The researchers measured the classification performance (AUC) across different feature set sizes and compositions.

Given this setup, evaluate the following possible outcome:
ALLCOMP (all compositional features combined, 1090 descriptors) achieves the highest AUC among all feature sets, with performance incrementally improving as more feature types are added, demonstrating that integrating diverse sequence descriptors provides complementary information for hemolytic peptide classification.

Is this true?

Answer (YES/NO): YES